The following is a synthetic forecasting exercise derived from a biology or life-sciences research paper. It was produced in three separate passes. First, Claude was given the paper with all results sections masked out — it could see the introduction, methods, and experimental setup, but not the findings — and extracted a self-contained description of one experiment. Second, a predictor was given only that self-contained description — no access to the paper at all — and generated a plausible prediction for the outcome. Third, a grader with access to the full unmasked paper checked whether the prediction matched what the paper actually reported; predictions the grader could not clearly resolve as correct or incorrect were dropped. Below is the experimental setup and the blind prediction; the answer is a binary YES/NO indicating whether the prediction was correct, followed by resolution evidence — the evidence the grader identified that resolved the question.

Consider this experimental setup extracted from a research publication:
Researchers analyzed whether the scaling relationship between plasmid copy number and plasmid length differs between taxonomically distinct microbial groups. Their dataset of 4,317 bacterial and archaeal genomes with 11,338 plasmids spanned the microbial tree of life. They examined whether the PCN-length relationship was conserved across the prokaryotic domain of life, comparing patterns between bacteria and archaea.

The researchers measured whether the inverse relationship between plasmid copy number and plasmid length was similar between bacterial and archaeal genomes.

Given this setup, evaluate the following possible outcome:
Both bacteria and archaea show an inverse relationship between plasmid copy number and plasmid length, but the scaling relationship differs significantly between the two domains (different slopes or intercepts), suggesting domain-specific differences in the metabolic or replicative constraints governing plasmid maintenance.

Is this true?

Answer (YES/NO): NO